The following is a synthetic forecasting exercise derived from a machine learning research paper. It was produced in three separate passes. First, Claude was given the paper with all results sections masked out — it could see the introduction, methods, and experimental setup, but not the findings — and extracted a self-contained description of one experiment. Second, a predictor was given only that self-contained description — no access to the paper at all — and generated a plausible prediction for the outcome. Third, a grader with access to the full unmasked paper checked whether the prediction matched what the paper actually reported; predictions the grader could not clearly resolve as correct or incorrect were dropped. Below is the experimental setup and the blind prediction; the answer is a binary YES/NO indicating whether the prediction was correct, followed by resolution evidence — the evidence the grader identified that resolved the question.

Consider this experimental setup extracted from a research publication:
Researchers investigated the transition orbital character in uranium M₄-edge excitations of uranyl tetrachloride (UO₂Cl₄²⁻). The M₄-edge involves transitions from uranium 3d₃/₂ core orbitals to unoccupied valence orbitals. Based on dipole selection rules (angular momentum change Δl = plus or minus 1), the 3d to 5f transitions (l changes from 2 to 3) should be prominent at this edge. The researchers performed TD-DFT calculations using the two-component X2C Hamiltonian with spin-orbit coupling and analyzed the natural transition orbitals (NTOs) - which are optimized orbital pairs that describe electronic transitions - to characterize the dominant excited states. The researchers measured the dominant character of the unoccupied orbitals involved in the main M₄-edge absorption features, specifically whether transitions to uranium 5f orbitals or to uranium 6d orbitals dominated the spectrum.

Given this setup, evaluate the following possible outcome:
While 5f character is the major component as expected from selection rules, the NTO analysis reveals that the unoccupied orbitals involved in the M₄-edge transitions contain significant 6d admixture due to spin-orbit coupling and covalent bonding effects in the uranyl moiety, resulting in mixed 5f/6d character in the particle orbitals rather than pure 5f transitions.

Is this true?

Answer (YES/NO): NO